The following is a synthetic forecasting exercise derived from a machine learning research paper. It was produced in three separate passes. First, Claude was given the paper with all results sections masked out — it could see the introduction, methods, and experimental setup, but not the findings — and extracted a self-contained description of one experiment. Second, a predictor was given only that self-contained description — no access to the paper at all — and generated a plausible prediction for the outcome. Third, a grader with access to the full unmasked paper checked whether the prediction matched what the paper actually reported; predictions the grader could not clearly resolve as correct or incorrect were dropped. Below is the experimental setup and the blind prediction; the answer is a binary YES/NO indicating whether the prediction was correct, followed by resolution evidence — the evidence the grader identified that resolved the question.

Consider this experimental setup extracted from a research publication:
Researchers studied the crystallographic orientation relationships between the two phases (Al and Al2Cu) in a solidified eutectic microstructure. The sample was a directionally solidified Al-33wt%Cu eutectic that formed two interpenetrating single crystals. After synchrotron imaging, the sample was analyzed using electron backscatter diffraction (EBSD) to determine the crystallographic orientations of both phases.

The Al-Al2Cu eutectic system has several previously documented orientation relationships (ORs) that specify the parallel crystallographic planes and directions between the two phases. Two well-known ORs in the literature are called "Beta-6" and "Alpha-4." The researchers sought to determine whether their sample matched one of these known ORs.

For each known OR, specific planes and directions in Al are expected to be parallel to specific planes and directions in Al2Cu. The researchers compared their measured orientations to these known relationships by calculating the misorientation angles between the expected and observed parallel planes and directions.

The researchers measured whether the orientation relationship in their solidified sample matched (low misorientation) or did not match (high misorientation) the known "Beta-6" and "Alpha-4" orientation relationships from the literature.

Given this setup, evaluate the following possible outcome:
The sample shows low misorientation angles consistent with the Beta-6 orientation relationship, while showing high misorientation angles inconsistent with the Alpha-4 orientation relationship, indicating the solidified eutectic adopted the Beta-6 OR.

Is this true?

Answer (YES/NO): NO